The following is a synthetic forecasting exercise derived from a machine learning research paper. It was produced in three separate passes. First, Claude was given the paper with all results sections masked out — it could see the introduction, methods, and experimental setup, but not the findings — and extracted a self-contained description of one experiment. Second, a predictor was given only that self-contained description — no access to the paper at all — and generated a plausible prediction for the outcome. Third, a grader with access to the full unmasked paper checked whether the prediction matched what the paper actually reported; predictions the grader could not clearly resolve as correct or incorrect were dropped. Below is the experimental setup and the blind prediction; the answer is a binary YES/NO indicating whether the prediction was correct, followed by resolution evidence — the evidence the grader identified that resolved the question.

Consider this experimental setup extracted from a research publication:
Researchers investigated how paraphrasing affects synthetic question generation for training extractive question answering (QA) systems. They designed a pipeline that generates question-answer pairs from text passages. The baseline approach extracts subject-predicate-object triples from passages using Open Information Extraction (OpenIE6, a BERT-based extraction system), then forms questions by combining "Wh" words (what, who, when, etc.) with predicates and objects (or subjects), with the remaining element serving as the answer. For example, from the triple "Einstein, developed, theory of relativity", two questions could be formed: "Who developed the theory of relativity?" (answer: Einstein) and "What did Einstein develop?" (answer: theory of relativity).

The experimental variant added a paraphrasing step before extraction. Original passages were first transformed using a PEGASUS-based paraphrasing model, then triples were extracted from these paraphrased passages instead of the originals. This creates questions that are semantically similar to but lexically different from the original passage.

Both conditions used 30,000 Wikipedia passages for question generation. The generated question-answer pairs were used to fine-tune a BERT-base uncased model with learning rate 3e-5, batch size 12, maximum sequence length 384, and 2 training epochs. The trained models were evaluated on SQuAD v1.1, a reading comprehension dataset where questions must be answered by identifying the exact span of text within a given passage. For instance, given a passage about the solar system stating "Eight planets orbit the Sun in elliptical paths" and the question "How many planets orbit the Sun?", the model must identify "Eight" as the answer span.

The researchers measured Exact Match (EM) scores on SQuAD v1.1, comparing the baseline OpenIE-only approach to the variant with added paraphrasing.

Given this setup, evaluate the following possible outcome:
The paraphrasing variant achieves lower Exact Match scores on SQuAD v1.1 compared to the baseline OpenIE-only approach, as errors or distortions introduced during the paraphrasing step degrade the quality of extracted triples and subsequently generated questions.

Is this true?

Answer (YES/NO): NO